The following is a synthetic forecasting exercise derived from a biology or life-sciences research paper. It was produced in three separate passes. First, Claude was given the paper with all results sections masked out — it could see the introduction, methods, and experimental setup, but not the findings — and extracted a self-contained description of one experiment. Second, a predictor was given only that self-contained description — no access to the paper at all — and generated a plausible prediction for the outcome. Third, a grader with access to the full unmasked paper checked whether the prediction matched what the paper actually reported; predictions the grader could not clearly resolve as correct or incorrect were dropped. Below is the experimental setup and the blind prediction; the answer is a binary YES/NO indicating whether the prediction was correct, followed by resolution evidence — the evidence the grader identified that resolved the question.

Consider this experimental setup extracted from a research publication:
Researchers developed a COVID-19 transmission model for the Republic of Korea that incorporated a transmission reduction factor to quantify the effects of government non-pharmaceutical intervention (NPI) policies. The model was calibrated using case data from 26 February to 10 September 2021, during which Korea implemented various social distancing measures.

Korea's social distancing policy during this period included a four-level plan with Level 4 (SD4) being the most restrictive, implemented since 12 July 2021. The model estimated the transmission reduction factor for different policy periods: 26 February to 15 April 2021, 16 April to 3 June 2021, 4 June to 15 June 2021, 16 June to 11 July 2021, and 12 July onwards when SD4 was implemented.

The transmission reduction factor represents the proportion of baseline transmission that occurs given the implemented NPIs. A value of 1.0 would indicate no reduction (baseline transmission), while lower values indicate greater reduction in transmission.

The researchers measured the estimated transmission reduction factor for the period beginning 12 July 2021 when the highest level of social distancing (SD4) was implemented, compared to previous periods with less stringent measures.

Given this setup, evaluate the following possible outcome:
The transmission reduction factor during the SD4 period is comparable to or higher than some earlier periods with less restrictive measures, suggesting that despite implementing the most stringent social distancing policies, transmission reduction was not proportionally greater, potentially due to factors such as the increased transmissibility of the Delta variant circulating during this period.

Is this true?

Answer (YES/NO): YES